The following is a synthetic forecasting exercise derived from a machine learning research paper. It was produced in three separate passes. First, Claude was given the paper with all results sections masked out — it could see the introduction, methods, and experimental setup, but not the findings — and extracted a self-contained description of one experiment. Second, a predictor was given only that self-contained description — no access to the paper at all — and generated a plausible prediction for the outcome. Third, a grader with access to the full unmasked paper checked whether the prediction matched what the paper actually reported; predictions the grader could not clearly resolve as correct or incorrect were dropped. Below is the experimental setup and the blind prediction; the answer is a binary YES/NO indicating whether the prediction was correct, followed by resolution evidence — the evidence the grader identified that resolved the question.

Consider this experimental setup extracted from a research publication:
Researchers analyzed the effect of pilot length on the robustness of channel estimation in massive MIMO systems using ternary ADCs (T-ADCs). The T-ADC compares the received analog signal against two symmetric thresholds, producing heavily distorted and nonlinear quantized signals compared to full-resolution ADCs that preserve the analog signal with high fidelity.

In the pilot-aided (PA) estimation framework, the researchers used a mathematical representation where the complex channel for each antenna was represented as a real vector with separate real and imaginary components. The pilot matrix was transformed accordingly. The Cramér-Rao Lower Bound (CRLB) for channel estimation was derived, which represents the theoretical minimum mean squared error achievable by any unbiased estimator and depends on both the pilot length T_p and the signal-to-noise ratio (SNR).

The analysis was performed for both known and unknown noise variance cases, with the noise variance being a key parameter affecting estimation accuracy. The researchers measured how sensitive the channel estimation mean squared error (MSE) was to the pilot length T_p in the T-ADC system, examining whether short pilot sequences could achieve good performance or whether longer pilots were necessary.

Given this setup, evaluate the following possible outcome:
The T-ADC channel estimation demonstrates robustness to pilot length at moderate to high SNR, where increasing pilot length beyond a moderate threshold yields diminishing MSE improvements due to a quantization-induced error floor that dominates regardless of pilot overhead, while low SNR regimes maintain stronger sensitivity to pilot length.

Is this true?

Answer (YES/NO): NO